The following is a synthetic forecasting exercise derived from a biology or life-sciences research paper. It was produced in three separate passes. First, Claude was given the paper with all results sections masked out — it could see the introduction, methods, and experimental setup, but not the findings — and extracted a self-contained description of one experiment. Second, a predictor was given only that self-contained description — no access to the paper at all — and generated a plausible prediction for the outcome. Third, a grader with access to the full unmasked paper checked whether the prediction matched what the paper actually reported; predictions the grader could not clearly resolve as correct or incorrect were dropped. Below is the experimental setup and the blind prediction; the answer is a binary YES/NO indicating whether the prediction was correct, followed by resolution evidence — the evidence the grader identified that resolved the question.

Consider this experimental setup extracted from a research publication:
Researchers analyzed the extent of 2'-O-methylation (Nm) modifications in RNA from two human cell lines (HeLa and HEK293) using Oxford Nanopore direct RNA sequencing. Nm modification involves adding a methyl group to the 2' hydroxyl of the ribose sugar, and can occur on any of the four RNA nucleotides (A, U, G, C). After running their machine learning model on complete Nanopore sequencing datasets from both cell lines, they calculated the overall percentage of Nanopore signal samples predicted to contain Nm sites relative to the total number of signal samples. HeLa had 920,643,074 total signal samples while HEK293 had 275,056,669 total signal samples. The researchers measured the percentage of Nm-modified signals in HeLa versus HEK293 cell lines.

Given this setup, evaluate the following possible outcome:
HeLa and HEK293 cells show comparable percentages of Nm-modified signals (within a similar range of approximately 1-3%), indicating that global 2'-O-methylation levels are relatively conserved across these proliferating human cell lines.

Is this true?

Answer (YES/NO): NO